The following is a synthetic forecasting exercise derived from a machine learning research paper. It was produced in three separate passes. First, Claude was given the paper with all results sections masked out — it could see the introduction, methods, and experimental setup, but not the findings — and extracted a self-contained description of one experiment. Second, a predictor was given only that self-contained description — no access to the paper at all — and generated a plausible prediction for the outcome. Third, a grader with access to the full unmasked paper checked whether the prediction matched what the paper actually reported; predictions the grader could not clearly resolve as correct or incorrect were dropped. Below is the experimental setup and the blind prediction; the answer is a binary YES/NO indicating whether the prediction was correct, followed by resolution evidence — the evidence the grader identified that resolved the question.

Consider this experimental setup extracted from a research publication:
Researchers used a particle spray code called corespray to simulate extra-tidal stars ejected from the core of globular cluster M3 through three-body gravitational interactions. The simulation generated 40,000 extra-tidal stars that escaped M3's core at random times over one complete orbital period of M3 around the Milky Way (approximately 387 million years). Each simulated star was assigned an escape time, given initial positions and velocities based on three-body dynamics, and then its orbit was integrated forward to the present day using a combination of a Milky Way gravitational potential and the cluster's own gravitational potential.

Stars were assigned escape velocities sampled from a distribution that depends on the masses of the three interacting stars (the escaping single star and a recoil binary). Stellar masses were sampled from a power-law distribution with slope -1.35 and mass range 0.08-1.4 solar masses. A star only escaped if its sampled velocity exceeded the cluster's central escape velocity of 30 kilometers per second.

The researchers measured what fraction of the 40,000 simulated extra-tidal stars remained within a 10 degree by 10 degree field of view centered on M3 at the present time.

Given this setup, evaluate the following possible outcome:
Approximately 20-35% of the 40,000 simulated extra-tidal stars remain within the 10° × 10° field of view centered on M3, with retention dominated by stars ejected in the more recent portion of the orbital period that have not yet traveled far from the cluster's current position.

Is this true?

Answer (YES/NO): NO